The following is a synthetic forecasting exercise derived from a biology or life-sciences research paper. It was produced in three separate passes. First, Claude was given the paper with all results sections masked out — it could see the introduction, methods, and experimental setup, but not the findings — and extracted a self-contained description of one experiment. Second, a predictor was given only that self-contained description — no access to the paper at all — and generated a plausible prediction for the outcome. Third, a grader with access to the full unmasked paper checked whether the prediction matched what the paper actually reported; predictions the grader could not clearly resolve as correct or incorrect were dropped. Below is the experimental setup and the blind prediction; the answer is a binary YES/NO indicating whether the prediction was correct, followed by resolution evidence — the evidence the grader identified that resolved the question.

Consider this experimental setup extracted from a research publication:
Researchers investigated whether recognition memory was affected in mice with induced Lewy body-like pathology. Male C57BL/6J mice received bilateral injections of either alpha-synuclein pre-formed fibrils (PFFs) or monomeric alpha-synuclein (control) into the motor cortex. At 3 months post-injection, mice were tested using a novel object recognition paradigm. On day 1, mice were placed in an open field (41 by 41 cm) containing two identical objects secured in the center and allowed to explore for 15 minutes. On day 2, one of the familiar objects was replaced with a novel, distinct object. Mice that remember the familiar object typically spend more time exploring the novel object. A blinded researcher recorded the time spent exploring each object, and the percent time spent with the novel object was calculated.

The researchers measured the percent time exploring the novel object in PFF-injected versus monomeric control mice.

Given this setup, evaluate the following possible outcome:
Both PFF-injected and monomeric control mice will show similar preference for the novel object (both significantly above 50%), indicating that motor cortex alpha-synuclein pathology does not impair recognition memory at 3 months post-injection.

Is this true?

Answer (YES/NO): YES